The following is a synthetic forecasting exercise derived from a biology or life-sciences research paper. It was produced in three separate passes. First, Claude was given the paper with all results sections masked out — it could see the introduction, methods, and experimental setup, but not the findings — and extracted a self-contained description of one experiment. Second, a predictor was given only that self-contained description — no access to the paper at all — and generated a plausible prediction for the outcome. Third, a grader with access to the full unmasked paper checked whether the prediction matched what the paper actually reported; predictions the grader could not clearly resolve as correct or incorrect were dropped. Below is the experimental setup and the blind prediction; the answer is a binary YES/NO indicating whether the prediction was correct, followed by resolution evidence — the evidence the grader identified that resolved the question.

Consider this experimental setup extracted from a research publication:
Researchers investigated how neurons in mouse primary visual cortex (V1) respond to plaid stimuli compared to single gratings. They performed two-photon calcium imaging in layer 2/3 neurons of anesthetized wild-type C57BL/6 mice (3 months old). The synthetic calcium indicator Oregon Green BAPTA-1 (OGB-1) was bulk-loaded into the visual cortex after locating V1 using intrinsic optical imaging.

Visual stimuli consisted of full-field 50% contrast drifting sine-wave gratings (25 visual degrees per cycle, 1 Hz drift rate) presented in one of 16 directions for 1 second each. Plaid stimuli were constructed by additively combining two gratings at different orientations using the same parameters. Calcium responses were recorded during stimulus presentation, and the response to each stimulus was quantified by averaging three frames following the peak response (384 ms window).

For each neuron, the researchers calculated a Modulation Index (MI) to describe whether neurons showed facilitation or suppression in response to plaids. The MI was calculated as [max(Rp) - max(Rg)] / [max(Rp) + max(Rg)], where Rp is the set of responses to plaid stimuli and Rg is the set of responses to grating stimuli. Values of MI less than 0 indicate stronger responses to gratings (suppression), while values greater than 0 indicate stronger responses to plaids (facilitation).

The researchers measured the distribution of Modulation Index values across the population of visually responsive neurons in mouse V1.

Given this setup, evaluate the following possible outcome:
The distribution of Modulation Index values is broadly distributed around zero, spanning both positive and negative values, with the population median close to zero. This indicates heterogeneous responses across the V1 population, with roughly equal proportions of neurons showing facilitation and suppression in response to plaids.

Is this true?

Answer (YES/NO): YES